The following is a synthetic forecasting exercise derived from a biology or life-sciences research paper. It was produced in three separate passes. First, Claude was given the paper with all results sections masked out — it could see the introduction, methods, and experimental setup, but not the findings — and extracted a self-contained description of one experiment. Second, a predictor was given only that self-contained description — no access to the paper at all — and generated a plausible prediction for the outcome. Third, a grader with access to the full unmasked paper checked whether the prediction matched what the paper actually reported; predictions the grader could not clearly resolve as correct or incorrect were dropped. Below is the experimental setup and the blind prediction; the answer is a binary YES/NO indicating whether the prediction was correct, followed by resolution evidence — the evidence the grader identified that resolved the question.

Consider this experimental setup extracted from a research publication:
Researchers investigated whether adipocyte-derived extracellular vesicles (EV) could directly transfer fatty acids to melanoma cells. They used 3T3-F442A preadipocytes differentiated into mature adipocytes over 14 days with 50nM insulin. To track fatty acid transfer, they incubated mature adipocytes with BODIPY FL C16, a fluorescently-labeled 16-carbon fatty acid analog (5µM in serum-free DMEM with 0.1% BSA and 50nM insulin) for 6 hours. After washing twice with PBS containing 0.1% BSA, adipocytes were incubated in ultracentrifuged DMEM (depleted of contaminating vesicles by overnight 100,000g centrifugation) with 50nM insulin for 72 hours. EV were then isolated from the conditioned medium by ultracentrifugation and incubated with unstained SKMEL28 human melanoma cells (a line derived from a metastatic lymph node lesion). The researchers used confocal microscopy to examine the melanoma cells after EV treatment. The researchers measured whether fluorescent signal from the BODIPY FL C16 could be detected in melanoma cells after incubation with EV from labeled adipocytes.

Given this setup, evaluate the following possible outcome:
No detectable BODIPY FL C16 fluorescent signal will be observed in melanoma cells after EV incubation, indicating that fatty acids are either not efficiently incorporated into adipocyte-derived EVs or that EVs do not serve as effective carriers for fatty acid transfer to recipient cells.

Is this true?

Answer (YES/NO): NO